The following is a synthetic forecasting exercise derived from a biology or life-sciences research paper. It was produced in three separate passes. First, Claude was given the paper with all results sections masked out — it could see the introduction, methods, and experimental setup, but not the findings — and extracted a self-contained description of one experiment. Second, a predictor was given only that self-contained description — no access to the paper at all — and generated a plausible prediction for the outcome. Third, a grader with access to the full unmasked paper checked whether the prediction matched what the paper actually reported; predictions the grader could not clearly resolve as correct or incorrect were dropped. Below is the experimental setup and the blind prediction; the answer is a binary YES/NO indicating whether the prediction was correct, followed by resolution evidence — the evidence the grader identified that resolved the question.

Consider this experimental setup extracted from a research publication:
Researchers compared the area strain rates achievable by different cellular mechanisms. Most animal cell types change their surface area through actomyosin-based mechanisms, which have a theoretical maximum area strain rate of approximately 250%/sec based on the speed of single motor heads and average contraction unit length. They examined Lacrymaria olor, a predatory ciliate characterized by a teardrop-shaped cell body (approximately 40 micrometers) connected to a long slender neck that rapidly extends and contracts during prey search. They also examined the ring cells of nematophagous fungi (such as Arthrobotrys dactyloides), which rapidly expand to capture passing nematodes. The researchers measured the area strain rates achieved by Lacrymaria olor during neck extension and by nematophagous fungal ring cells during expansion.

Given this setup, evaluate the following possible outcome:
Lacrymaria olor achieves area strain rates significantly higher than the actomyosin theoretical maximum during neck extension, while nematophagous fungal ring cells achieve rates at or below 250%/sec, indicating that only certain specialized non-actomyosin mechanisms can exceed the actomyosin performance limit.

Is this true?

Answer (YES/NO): NO